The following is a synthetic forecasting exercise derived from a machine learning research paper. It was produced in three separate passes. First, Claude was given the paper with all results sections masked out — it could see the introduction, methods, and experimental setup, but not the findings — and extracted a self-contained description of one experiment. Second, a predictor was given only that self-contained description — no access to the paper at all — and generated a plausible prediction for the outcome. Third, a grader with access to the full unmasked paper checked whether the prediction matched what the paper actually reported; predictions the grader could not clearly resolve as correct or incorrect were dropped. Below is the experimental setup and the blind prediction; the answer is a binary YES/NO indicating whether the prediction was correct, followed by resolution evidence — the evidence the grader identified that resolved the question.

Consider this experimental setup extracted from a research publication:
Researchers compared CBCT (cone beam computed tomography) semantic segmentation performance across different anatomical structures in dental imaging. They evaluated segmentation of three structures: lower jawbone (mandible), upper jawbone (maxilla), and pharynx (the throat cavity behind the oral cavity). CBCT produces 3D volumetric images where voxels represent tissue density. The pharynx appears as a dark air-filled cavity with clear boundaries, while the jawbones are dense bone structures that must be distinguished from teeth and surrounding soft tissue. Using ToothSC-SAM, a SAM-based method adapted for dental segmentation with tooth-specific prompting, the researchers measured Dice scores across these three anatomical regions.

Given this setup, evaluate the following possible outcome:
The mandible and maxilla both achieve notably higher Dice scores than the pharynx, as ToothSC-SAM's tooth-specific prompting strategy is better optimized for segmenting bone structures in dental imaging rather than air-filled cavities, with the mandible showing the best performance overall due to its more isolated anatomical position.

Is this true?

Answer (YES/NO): NO